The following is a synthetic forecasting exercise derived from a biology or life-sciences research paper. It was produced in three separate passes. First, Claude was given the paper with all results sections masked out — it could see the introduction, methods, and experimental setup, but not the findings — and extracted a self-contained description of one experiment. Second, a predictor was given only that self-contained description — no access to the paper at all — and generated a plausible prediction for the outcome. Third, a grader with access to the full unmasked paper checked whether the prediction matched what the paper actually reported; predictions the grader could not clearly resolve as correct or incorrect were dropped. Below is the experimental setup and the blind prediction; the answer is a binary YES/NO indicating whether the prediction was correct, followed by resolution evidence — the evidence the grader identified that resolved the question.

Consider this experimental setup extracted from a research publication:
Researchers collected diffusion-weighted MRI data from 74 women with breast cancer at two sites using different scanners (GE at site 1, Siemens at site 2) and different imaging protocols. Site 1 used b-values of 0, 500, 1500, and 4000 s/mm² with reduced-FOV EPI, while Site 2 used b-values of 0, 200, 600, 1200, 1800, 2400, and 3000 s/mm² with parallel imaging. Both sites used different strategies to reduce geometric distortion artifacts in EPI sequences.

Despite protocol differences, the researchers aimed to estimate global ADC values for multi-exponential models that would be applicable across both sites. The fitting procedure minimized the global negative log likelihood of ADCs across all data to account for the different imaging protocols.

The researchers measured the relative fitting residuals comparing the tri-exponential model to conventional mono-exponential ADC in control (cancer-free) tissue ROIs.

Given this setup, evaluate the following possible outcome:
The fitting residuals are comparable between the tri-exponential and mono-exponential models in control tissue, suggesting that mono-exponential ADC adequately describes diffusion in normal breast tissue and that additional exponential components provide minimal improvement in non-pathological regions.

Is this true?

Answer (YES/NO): NO